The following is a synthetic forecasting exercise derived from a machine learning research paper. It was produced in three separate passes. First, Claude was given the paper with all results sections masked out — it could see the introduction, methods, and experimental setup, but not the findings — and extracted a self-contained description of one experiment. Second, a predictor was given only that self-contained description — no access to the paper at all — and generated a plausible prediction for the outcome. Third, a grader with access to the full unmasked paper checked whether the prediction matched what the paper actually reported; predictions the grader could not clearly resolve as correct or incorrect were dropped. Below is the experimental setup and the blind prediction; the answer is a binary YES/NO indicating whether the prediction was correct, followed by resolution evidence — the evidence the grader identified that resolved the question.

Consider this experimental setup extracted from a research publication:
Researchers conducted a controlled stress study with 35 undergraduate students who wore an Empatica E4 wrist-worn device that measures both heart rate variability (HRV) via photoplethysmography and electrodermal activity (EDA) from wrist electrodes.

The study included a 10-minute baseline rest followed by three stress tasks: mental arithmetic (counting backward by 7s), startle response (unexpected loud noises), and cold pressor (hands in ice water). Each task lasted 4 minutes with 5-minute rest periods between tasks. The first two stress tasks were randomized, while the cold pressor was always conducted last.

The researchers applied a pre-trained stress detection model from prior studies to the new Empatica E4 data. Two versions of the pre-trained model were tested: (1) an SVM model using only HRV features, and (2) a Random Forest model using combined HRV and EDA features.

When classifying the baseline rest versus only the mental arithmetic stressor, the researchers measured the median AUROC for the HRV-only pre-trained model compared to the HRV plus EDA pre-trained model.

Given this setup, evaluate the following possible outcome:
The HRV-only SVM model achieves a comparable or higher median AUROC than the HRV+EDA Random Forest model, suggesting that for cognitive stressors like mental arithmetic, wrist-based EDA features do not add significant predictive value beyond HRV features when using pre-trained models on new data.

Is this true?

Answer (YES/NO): YES